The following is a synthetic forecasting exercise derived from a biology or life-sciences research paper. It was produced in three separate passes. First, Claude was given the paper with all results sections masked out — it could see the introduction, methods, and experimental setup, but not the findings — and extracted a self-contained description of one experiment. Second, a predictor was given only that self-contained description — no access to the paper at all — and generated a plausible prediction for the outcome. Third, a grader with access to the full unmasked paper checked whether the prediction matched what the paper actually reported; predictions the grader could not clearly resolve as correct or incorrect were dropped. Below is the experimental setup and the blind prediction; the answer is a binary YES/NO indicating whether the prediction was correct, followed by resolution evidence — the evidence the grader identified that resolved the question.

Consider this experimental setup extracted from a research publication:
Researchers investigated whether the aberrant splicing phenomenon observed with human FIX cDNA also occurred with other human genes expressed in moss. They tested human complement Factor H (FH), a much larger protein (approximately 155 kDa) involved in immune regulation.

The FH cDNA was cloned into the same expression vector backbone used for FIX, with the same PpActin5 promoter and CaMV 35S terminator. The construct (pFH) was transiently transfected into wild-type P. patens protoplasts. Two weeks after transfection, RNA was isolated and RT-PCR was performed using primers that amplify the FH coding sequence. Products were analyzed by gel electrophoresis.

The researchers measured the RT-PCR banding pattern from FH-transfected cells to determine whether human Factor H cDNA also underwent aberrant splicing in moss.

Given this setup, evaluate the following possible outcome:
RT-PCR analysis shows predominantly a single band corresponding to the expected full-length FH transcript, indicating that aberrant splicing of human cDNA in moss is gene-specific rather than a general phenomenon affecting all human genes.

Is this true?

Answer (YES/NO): NO